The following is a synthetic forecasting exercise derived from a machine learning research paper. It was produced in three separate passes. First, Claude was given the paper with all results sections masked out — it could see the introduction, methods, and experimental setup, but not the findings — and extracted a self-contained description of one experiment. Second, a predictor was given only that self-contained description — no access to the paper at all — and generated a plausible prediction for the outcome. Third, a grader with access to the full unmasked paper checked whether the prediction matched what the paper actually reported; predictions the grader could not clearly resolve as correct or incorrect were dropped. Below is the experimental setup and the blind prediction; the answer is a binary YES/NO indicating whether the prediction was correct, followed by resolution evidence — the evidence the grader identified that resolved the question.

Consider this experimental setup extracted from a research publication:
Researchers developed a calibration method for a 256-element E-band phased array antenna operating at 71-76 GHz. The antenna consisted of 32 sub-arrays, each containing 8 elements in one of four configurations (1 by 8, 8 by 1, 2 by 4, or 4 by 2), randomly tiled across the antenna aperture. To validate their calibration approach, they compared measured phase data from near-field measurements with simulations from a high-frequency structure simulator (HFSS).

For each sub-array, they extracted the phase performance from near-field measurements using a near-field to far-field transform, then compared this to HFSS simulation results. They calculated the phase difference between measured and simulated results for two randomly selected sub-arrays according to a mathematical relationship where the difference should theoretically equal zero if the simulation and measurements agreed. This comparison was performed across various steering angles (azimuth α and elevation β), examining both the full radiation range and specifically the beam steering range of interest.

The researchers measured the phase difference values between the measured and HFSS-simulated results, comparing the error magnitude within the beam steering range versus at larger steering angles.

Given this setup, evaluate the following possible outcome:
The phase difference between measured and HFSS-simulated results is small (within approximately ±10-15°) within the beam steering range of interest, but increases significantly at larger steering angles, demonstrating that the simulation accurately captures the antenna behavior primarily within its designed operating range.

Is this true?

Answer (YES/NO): NO